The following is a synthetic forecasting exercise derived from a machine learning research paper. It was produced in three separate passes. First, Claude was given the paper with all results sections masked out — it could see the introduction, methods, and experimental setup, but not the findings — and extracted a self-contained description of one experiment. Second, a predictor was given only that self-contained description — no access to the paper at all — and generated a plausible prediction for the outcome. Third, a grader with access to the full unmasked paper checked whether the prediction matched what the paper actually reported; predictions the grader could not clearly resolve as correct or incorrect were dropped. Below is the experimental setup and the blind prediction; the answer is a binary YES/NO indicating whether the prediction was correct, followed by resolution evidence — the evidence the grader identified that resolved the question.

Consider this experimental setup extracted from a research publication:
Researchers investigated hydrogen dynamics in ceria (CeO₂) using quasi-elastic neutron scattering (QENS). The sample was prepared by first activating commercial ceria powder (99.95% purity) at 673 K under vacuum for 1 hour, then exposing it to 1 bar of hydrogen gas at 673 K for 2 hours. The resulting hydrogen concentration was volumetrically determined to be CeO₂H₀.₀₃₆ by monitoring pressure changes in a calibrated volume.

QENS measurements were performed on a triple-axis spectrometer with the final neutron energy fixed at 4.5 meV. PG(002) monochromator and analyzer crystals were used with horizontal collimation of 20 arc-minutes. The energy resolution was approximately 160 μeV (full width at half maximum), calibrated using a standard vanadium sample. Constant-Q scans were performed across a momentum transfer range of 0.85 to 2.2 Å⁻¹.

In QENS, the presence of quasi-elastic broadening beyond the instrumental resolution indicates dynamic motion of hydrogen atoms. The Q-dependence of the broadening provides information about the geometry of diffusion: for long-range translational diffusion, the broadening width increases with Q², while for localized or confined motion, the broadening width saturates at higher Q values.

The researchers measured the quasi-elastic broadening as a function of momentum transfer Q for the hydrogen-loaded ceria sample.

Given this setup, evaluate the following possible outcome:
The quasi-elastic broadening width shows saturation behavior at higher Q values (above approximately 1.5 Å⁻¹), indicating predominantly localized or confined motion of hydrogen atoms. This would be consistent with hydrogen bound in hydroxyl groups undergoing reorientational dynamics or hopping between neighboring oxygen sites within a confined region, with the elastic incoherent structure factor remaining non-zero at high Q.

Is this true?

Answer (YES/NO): NO